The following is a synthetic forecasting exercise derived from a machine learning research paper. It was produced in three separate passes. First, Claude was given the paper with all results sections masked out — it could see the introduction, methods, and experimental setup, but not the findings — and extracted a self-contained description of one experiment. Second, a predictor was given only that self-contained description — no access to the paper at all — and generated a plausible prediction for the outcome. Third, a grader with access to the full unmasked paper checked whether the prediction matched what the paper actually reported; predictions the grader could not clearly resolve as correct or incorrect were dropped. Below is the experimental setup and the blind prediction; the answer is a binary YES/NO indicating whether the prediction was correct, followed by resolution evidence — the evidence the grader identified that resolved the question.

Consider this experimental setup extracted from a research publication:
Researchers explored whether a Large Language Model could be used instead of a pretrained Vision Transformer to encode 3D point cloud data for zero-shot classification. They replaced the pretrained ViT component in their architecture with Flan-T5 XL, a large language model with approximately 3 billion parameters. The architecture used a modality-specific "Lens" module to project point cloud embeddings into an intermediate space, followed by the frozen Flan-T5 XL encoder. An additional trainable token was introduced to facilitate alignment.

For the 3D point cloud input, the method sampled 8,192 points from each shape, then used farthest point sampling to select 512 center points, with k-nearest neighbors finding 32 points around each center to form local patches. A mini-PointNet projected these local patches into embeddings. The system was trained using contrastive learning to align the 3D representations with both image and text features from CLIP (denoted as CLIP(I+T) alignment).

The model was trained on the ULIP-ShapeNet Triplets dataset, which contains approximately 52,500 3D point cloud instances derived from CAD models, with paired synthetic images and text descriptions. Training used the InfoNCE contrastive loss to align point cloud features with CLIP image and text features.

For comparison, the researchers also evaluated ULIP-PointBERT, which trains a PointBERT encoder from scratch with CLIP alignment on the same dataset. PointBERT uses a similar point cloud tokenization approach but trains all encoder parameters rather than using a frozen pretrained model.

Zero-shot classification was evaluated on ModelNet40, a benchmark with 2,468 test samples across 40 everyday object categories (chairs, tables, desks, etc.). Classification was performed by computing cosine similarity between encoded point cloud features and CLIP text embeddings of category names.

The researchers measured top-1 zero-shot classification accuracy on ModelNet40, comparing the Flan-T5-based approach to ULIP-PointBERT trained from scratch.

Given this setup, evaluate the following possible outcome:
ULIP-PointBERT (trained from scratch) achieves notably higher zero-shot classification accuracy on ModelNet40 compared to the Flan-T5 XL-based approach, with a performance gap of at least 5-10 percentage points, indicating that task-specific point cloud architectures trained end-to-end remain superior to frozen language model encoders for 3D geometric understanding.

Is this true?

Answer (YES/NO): NO